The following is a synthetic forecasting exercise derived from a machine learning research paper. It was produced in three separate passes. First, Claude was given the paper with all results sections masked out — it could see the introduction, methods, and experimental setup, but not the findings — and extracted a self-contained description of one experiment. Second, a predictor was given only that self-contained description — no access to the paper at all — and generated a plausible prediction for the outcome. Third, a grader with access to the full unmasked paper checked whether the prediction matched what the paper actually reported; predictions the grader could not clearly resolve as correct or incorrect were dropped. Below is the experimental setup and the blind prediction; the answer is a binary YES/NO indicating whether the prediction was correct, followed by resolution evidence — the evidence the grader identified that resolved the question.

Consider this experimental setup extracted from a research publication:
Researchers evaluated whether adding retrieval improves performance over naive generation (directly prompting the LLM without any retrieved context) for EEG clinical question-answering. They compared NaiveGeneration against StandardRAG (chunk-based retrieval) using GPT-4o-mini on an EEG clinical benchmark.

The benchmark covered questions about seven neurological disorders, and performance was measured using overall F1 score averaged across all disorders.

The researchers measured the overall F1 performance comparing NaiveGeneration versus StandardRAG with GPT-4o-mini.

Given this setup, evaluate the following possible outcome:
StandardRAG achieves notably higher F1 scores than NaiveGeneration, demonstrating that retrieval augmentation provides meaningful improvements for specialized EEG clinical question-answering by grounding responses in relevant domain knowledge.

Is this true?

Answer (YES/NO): NO